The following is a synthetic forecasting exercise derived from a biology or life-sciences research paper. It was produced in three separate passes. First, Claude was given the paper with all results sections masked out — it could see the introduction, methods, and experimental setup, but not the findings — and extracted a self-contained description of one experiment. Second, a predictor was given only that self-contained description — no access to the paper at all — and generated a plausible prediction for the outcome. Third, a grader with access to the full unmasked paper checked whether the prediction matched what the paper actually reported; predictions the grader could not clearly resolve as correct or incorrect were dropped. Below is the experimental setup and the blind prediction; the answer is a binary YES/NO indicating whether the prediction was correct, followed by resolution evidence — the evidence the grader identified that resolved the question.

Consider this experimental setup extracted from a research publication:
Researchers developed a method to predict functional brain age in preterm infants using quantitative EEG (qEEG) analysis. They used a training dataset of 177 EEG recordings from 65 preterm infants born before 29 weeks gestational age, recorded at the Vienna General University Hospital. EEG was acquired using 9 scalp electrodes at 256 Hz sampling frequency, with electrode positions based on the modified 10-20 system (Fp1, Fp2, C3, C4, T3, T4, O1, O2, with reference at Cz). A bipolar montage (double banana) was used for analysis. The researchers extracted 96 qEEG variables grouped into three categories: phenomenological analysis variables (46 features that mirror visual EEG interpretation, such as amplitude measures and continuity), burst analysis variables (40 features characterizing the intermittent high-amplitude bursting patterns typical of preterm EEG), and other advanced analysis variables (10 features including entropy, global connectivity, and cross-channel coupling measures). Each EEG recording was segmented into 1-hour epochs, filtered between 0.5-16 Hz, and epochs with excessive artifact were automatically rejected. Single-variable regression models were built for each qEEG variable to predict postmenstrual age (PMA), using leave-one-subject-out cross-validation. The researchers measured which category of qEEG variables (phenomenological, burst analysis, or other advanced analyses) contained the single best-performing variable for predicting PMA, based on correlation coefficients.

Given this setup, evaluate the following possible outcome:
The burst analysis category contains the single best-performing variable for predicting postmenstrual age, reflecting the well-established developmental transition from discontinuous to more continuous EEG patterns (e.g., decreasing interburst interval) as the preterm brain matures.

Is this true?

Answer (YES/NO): NO